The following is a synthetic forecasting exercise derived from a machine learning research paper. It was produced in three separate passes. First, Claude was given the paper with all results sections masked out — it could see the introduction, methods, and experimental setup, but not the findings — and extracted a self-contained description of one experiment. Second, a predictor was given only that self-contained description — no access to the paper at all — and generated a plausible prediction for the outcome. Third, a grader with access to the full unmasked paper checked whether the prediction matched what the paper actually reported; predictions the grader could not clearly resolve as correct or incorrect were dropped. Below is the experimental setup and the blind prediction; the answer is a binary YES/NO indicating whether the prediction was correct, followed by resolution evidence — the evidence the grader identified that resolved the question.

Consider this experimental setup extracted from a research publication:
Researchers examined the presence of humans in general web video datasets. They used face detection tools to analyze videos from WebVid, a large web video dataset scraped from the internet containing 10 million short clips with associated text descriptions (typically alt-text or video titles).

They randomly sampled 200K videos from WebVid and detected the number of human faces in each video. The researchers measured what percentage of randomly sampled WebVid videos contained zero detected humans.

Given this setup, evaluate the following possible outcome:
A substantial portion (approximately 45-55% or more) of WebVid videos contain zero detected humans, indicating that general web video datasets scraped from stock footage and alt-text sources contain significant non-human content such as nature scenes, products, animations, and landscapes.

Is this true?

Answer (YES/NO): YES